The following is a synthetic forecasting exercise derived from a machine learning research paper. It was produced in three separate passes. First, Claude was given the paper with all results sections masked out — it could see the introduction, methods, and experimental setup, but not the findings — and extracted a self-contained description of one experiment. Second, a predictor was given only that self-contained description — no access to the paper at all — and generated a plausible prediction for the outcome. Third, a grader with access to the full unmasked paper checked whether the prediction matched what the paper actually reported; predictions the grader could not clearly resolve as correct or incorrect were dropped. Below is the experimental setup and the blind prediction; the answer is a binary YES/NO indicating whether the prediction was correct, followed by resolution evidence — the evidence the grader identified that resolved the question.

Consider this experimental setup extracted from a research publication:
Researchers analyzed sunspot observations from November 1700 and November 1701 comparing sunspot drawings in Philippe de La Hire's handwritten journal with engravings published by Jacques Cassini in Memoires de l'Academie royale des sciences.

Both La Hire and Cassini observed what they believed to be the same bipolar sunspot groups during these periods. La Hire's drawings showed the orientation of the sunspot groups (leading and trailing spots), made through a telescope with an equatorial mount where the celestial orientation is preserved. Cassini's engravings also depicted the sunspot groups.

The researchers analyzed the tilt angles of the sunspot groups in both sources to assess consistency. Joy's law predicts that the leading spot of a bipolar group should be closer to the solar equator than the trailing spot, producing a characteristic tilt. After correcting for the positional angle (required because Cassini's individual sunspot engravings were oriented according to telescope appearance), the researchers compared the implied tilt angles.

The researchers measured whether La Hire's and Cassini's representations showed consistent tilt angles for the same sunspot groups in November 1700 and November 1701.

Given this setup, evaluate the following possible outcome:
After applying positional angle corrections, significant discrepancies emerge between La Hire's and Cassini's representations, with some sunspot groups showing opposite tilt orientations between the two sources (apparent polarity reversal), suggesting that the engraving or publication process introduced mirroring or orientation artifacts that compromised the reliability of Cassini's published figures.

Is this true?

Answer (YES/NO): YES